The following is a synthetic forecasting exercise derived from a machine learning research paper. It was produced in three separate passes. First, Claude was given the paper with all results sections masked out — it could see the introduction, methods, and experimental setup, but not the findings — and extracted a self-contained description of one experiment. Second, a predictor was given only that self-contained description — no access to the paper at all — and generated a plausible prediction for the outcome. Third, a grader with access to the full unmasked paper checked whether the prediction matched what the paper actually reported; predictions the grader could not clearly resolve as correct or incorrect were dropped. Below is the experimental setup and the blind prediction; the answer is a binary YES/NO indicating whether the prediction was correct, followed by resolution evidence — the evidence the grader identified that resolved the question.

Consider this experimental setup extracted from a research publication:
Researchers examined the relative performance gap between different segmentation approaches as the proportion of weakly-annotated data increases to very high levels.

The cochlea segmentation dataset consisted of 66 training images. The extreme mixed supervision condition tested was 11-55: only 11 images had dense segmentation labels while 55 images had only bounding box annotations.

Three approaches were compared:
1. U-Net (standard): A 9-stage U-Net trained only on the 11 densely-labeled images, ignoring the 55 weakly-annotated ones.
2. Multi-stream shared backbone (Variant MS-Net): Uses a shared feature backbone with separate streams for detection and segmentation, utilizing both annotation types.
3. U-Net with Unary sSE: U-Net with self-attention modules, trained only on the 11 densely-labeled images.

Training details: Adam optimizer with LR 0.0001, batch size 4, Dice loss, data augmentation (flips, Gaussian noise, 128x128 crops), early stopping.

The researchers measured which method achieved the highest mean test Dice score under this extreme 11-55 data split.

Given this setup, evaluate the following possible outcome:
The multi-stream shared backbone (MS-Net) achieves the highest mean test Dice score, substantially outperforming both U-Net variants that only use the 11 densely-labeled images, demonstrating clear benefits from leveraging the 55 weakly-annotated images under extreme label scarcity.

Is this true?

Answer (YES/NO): NO